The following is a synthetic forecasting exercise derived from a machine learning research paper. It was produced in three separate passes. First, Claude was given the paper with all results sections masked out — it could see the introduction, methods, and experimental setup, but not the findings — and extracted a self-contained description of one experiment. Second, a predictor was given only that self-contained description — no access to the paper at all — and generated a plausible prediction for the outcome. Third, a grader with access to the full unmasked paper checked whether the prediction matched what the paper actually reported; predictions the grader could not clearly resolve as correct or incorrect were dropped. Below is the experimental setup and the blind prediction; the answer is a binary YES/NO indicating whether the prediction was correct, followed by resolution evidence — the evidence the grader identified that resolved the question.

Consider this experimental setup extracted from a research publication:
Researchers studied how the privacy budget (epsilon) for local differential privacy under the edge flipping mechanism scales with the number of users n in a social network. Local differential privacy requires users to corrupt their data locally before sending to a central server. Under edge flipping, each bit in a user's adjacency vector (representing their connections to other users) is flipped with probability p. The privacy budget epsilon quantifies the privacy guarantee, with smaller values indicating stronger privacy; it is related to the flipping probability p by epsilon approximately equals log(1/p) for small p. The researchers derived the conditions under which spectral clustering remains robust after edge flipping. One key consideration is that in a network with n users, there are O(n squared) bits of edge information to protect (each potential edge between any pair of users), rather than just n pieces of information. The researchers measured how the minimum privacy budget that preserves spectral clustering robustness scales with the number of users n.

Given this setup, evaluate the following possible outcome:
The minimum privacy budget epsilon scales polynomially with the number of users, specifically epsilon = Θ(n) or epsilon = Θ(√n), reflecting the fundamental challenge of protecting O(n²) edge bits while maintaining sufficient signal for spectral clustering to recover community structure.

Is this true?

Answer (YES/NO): NO